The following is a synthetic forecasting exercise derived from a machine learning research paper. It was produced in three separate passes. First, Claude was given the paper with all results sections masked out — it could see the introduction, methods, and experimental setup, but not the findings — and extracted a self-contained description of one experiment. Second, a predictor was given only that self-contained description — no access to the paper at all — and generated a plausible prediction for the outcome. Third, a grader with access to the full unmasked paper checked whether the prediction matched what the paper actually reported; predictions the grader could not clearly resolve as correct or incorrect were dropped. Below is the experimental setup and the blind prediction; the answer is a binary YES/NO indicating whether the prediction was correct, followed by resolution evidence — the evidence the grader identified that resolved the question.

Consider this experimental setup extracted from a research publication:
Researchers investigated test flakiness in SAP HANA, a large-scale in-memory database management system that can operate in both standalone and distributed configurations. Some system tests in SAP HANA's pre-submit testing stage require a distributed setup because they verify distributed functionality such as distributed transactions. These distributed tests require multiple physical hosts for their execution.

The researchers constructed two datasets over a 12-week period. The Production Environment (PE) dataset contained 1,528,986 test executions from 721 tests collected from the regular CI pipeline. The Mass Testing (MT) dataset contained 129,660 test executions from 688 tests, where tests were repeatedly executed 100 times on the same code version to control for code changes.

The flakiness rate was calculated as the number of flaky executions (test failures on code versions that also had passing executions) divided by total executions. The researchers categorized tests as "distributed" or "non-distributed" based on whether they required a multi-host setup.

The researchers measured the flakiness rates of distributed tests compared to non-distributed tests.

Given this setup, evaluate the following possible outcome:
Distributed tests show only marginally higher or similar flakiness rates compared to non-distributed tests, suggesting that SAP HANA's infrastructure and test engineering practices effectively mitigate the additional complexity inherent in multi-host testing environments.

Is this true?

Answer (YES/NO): NO